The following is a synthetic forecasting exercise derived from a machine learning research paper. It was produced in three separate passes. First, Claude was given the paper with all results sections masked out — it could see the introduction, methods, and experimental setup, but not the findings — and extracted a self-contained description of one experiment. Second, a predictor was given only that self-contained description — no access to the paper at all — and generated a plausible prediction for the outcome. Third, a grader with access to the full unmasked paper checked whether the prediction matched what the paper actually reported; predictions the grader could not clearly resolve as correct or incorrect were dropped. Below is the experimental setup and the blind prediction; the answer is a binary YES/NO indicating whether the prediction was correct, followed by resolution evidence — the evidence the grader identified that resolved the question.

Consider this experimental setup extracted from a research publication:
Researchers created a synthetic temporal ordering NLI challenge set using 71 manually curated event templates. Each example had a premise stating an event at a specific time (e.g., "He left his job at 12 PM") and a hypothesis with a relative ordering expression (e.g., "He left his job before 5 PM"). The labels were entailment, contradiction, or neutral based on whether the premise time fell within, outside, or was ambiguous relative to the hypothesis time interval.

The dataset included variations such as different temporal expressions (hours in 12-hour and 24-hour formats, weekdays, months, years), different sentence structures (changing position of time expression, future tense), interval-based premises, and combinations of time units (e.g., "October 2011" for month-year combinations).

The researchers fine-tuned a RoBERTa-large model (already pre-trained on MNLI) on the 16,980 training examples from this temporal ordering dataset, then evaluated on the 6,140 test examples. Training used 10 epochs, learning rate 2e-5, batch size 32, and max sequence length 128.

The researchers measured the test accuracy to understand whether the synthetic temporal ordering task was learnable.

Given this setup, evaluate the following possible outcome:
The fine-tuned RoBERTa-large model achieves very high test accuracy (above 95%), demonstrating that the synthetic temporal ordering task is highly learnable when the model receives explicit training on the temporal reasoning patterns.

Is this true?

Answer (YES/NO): YES